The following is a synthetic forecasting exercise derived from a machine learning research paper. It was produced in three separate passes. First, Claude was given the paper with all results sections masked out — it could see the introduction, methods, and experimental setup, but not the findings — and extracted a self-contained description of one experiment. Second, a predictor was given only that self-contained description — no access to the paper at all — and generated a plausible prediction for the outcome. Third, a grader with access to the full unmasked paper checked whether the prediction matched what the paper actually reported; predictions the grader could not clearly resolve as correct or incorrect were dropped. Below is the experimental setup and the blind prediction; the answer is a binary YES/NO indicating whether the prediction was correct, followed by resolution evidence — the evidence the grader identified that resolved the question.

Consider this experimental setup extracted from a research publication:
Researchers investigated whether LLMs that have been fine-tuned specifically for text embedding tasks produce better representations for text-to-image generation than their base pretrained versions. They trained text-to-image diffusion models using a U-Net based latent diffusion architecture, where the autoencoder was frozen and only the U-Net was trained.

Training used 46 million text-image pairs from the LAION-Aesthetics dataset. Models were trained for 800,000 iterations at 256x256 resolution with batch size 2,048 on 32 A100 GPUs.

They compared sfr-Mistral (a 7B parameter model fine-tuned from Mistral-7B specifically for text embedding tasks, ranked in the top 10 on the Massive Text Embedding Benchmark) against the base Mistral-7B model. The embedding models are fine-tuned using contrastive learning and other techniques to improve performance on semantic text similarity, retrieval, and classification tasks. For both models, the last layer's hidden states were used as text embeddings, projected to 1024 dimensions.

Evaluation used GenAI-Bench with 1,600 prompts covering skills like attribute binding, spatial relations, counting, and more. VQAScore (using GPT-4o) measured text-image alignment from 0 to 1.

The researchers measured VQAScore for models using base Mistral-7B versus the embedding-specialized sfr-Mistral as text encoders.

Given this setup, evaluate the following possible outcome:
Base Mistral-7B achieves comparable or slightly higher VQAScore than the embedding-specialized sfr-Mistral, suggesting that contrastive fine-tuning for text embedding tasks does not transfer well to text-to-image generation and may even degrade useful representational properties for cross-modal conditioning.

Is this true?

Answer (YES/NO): NO